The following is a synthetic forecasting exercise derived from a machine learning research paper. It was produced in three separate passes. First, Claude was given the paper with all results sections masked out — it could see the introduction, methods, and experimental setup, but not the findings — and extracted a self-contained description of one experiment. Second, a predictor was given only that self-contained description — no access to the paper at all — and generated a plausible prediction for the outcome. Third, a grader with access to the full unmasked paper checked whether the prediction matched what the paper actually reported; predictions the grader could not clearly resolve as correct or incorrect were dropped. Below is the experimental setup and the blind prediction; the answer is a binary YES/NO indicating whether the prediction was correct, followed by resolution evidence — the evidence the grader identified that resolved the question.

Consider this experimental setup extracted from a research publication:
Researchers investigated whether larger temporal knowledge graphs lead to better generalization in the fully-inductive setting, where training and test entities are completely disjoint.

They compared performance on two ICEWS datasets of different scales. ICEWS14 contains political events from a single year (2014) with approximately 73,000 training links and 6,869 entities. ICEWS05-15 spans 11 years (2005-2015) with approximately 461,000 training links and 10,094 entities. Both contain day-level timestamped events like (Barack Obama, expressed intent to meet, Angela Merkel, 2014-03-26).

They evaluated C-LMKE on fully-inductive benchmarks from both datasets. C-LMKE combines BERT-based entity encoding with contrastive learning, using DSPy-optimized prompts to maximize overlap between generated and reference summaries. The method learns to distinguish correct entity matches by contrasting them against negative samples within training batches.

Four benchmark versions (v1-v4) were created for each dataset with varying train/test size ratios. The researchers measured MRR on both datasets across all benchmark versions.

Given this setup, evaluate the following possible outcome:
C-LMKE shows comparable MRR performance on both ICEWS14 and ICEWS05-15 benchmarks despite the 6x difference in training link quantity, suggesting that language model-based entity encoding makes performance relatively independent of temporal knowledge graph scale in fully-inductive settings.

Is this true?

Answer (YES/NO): NO